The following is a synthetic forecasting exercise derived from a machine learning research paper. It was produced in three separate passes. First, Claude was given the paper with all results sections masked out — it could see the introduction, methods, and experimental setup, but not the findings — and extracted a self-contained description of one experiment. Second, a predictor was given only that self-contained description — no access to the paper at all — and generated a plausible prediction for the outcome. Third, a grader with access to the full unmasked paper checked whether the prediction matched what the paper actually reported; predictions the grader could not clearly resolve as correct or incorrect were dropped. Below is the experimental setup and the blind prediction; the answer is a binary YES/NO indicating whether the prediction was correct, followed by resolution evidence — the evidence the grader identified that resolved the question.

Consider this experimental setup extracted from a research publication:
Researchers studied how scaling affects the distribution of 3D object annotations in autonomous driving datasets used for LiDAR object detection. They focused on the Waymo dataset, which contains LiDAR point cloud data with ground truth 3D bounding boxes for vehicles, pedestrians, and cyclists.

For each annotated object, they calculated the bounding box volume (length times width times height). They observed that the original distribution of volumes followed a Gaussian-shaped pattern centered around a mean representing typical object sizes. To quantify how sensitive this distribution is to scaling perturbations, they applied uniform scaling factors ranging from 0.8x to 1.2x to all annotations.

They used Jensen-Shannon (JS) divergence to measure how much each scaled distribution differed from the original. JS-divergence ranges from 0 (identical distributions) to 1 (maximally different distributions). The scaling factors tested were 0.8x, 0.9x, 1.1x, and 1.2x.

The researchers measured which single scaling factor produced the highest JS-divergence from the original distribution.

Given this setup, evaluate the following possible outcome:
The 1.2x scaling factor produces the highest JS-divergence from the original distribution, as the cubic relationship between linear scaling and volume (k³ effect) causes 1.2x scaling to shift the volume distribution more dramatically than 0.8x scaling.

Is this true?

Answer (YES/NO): NO